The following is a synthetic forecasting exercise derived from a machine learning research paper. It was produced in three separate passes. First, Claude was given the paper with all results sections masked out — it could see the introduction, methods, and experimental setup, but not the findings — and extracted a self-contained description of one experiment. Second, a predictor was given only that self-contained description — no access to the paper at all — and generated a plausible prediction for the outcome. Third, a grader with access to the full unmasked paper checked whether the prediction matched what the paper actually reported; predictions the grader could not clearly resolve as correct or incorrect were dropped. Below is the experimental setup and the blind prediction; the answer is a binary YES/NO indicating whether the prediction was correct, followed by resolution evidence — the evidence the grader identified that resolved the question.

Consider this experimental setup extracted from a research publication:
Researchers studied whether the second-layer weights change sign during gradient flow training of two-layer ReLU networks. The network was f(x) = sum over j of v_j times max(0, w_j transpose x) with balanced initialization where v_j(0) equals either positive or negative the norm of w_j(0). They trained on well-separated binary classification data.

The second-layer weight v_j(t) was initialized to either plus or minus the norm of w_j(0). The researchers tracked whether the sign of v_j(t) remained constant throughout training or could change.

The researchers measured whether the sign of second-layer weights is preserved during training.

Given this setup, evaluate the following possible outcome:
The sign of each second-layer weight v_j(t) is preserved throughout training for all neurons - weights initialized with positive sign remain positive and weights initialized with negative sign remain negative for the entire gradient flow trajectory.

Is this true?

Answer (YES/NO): YES